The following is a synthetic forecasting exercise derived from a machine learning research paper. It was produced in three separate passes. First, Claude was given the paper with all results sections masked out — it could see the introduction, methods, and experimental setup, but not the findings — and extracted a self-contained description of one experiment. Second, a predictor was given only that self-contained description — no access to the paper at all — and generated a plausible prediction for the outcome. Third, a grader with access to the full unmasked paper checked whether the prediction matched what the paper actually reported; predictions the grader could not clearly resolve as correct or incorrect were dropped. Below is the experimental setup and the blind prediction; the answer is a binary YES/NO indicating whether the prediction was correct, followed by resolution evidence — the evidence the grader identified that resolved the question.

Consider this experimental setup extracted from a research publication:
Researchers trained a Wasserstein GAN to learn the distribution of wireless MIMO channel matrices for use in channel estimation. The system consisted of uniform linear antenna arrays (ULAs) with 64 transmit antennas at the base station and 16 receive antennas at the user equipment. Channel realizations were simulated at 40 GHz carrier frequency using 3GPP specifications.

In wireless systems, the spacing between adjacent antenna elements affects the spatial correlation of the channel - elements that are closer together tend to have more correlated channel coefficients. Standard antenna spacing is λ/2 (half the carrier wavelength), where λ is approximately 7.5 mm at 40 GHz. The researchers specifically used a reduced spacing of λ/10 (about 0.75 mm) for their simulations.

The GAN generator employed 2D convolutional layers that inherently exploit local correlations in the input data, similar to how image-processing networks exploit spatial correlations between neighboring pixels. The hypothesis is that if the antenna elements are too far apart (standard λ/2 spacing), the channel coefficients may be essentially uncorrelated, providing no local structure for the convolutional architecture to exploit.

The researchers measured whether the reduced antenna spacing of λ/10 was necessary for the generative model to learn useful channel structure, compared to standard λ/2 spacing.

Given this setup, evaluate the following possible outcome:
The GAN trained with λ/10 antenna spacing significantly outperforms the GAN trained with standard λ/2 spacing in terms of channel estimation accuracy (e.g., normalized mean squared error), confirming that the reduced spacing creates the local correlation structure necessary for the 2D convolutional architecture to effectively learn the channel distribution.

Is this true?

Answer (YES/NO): YES